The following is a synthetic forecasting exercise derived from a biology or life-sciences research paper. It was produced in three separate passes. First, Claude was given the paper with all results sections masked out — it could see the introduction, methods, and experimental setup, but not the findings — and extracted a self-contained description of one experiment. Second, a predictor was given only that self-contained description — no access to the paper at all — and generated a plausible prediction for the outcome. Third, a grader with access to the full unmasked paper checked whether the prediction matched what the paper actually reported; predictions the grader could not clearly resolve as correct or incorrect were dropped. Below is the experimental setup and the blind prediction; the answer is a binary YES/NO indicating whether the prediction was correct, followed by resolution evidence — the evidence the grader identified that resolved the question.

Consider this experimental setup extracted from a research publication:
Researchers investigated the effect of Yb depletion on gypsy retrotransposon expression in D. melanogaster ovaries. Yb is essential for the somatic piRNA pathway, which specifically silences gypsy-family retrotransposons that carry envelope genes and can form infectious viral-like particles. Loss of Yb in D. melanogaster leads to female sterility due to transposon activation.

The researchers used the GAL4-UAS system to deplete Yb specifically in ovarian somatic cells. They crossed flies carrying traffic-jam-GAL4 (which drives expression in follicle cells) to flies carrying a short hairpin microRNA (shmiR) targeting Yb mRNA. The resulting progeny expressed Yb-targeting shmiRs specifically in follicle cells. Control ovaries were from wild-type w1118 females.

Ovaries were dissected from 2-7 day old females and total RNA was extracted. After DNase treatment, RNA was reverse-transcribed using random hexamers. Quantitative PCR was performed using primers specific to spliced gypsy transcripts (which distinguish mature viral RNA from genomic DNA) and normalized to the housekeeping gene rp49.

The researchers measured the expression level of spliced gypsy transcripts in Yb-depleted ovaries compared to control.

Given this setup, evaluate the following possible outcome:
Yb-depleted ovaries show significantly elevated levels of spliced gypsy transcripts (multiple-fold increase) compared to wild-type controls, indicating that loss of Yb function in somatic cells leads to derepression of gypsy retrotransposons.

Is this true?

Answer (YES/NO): YES